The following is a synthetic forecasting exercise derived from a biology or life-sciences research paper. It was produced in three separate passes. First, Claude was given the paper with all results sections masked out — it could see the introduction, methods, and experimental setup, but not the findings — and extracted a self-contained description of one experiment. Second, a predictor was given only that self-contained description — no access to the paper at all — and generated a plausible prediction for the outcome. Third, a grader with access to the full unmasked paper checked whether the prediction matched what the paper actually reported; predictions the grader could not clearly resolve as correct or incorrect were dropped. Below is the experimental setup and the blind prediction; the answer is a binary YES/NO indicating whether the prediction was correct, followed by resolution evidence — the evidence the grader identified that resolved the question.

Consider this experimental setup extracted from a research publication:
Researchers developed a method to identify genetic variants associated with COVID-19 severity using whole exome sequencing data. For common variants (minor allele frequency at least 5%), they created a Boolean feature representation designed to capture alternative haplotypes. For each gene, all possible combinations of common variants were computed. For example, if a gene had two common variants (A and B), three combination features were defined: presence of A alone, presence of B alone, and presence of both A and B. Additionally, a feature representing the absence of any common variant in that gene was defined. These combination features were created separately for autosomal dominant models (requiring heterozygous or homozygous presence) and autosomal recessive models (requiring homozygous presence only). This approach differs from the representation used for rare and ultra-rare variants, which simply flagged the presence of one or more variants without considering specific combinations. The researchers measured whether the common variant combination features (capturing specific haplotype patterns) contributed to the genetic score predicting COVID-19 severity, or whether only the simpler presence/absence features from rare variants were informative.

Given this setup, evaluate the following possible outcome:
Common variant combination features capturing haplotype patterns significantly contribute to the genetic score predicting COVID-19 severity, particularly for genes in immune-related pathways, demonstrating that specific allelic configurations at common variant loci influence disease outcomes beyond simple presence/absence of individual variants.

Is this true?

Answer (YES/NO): YES